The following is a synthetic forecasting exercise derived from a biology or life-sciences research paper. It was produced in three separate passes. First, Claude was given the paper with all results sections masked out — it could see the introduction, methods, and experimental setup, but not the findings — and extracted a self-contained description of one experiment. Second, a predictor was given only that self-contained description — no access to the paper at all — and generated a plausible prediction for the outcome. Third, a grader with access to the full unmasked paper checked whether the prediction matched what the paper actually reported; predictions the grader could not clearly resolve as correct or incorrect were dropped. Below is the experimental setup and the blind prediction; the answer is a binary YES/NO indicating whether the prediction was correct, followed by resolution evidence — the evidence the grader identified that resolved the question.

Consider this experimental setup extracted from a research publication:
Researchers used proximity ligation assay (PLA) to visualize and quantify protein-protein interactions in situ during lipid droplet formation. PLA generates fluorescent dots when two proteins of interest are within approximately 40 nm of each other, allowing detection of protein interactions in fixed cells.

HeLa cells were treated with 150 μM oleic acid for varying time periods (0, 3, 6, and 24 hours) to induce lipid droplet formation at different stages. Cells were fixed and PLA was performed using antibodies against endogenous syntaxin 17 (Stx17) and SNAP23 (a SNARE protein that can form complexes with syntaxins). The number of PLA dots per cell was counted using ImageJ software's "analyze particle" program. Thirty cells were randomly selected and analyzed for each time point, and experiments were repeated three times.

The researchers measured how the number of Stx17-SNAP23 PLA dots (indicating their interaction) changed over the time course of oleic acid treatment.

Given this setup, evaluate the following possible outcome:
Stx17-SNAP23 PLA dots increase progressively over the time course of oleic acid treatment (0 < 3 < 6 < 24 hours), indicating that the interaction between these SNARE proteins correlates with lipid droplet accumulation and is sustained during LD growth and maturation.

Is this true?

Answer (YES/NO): NO